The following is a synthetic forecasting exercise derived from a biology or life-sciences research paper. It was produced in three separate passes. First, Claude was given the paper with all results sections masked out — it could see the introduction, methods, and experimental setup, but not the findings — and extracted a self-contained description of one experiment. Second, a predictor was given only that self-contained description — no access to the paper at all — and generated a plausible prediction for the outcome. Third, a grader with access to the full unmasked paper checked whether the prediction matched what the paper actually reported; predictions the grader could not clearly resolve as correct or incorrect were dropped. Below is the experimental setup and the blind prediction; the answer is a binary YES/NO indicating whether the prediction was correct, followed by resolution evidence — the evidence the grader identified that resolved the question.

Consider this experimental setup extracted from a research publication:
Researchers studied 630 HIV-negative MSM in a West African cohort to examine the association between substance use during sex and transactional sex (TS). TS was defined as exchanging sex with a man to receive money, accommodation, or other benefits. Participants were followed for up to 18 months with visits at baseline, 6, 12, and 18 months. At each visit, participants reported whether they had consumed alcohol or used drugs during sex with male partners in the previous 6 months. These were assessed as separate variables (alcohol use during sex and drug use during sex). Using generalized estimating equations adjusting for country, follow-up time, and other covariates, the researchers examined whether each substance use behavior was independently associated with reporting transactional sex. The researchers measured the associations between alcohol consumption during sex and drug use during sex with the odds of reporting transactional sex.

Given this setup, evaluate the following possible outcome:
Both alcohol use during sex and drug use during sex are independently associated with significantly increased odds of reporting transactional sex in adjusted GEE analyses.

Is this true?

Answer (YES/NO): YES